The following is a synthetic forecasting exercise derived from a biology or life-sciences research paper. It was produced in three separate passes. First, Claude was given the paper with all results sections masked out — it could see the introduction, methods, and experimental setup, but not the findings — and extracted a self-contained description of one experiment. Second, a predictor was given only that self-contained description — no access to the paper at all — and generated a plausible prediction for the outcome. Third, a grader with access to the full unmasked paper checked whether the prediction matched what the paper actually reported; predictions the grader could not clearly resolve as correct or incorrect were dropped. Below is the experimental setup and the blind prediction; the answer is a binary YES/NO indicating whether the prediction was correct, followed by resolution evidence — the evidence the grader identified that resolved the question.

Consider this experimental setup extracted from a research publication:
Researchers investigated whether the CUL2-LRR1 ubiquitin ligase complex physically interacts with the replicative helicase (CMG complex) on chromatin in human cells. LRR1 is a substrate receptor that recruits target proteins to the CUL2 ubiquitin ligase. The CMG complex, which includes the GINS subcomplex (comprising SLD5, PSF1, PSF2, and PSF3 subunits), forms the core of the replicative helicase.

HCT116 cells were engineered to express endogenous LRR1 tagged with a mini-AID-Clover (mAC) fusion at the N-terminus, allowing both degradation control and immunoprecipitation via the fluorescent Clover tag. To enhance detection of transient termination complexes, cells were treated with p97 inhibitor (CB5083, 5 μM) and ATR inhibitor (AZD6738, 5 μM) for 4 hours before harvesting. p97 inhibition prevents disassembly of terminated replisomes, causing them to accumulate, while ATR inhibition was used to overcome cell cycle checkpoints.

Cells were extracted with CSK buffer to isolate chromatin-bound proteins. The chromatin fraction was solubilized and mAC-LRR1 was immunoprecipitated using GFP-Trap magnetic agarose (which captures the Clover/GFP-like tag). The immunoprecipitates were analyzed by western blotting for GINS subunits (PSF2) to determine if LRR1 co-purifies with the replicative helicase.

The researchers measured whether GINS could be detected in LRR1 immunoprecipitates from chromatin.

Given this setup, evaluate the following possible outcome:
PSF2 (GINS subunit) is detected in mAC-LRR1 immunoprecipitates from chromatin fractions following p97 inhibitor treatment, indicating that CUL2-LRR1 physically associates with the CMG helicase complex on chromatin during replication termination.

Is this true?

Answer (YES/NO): NO